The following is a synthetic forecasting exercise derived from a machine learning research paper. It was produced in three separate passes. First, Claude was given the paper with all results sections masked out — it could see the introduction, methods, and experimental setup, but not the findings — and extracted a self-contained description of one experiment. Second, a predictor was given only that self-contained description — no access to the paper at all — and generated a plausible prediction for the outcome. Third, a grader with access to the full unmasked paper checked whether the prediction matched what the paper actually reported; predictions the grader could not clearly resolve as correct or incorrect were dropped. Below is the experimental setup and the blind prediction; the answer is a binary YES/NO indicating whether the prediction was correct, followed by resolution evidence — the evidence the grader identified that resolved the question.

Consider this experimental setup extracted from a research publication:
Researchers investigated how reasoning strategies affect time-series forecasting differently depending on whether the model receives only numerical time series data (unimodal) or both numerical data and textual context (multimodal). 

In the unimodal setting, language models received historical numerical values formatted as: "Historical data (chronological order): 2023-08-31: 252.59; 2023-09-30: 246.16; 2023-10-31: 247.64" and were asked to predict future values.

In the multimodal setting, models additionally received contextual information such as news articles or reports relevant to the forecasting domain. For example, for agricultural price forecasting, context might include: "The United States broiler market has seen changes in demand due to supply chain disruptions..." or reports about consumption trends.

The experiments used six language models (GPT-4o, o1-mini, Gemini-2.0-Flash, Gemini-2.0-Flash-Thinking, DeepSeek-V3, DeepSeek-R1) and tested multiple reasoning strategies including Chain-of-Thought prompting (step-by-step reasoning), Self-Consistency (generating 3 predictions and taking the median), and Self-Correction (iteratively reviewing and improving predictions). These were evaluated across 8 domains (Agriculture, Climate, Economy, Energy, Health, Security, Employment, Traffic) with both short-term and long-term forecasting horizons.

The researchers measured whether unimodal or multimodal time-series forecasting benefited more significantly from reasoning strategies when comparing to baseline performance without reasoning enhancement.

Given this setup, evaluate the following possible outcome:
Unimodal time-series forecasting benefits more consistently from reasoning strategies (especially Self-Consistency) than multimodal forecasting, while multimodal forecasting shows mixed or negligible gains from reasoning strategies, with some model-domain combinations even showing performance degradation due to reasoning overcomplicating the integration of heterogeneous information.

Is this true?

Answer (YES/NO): NO